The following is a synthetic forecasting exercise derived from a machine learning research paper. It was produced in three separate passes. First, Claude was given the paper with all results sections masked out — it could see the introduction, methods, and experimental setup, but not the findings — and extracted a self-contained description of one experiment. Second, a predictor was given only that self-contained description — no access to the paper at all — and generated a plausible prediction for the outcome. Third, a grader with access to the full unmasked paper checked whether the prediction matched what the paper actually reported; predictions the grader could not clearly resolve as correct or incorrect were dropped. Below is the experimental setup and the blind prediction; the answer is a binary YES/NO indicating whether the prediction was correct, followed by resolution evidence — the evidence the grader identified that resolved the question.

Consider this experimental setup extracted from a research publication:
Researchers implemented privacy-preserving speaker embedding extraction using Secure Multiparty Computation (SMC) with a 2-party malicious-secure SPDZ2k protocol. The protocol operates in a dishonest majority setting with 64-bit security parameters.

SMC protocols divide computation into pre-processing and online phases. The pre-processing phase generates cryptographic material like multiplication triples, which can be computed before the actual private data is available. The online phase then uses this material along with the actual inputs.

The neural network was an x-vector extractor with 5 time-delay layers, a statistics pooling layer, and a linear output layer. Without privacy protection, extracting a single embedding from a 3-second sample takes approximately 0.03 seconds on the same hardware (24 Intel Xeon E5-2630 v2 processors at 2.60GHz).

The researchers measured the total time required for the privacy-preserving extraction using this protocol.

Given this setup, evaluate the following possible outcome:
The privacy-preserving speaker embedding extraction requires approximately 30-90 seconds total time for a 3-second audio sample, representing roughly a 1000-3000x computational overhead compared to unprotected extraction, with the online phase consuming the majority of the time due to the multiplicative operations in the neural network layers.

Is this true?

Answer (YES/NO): NO